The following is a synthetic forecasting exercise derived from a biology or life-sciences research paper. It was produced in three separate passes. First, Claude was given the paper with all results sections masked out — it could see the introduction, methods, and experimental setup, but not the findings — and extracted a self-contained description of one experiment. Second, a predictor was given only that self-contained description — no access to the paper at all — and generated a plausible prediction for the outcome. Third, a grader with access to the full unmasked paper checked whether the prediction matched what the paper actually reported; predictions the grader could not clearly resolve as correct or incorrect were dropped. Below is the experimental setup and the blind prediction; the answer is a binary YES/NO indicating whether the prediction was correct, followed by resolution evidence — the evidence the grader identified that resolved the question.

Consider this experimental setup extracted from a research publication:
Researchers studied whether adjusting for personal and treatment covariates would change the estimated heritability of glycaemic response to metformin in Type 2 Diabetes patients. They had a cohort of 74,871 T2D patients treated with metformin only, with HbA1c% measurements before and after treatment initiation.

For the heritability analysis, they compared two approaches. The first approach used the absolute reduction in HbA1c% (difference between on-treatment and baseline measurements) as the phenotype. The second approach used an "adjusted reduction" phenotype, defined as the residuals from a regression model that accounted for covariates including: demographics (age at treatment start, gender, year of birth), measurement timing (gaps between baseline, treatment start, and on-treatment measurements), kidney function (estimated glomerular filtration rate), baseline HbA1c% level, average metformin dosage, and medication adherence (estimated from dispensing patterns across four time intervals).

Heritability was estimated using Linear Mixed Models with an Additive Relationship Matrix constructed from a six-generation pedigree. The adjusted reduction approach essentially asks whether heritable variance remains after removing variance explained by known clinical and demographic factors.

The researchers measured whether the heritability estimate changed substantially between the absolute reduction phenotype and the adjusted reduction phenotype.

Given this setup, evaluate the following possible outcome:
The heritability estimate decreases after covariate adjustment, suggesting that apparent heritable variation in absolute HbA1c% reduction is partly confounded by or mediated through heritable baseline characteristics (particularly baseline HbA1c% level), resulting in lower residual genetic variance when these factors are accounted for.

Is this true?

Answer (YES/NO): NO